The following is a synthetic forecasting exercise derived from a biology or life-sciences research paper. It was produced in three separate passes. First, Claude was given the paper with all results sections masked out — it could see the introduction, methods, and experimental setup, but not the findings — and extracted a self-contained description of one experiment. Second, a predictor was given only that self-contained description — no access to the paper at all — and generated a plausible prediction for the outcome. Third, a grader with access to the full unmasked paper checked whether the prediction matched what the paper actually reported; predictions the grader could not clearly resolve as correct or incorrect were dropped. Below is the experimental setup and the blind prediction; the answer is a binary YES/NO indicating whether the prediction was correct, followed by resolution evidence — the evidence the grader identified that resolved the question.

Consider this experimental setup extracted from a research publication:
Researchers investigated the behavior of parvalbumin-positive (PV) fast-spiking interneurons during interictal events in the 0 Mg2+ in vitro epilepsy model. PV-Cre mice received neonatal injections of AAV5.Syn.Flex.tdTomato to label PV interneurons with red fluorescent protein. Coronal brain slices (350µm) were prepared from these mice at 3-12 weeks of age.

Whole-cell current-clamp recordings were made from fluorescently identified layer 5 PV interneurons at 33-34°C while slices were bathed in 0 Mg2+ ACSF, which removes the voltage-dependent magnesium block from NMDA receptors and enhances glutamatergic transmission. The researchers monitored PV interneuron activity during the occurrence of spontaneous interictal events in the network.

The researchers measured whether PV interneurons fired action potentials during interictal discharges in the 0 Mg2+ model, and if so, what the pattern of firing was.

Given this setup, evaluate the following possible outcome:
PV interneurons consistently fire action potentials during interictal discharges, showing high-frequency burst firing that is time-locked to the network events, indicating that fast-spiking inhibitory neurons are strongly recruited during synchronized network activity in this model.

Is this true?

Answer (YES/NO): YES